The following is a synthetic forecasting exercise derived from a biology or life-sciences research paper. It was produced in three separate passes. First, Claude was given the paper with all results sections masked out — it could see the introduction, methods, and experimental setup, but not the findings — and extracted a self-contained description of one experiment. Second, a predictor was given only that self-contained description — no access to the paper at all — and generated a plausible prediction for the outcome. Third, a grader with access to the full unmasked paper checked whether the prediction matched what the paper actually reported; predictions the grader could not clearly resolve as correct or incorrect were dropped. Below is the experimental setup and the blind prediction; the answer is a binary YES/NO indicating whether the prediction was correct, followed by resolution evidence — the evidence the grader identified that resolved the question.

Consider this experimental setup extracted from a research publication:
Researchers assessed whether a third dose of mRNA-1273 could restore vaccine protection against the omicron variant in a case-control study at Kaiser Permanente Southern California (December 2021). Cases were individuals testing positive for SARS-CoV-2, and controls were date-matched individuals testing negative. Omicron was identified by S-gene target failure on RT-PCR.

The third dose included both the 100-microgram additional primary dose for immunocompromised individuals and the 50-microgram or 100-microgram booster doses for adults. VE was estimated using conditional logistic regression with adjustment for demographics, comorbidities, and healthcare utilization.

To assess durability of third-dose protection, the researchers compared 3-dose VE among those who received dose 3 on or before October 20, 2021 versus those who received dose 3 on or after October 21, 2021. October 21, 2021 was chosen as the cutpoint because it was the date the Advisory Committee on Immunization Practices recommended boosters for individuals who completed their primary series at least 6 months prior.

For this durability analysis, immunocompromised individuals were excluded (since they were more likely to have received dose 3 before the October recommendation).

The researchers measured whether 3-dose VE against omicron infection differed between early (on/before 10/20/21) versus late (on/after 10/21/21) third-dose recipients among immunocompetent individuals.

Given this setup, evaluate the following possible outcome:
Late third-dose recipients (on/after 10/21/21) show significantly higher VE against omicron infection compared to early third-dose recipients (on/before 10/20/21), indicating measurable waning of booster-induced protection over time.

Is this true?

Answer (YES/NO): YES